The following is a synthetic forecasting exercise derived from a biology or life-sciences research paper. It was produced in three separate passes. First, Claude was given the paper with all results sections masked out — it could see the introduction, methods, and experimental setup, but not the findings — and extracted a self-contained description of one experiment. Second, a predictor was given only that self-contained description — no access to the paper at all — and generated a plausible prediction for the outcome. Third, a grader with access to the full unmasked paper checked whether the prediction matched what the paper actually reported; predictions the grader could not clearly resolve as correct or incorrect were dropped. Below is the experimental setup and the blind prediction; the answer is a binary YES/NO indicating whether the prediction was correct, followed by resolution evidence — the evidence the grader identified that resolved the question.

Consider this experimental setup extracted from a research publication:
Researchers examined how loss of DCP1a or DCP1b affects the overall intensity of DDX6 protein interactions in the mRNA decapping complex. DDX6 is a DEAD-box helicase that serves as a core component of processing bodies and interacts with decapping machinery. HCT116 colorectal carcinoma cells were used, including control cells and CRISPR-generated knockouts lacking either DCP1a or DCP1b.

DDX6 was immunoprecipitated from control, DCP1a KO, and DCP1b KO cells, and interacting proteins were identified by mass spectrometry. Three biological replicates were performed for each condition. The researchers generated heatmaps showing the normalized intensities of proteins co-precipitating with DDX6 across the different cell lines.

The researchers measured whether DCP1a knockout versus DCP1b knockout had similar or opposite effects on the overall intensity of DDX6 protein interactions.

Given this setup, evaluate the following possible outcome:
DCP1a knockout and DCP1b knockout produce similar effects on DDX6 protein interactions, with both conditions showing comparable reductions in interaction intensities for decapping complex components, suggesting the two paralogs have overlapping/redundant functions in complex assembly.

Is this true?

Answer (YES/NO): NO